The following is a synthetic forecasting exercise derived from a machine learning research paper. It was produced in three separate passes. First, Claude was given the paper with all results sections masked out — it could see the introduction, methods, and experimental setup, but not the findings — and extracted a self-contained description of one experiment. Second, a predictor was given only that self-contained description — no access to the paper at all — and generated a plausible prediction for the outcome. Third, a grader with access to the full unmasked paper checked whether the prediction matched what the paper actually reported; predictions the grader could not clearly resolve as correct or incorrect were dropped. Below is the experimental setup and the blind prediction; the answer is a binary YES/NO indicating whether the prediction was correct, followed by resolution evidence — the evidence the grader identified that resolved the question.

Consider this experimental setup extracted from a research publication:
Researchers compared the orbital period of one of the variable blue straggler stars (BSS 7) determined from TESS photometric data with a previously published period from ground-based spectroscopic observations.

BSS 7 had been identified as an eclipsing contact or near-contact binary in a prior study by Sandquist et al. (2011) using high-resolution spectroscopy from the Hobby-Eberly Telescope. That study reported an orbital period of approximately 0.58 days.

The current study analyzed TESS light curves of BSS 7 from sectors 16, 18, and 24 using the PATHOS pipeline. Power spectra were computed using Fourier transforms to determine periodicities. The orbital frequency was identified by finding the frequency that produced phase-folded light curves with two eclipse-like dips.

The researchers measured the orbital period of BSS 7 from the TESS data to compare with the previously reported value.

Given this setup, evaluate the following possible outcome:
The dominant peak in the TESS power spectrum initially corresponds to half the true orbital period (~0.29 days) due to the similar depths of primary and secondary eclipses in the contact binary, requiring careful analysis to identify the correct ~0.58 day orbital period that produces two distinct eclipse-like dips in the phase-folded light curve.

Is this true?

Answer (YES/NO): NO